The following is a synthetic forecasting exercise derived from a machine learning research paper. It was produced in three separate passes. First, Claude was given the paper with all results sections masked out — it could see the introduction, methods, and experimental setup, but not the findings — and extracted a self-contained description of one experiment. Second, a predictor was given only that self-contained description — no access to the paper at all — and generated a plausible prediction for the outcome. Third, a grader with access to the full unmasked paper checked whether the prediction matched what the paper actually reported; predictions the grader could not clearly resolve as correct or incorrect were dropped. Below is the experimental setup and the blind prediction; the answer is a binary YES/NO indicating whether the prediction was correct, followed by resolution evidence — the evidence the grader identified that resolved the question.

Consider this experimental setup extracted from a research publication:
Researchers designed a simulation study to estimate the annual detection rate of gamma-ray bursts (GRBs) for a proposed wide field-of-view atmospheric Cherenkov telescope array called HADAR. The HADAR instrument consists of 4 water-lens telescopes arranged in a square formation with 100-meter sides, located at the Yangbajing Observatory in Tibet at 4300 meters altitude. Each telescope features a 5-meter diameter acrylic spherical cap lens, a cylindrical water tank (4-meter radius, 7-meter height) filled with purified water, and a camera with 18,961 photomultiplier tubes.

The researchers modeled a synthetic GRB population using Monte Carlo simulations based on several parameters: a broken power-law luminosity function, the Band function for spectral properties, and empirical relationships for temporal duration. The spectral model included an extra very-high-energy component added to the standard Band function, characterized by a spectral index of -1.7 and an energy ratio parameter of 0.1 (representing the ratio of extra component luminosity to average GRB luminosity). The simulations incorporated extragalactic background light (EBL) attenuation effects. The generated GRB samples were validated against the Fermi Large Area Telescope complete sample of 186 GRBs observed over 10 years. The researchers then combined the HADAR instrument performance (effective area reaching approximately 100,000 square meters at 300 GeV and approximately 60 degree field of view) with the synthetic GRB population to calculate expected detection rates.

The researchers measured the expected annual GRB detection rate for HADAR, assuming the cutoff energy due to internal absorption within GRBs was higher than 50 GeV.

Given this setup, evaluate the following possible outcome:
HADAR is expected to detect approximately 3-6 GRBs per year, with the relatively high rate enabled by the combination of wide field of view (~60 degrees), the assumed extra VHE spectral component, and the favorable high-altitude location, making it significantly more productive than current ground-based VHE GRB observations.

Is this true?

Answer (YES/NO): YES